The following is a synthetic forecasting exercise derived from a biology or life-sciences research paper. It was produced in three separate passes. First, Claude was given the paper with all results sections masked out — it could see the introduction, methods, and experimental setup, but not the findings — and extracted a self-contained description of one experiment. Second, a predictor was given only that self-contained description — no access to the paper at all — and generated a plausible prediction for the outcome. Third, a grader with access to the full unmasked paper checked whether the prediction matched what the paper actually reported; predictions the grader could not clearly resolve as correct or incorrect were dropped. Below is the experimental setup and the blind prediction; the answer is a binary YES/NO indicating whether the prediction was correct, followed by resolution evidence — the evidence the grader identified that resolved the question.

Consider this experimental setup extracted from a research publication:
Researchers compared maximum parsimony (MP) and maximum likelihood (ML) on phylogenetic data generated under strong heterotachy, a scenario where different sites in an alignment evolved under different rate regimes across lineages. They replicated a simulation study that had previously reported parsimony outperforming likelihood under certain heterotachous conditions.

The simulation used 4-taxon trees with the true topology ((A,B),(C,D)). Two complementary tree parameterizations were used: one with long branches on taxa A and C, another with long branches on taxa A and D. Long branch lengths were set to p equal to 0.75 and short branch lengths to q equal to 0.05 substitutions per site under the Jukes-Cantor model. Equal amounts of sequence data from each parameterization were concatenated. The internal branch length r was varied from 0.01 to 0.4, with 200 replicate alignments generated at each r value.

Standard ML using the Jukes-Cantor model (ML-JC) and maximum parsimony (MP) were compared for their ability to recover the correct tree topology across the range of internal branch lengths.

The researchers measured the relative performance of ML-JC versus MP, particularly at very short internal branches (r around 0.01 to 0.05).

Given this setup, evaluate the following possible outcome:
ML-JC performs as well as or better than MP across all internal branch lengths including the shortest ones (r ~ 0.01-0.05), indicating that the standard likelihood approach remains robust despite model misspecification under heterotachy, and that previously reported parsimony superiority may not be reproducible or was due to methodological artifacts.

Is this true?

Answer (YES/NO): NO